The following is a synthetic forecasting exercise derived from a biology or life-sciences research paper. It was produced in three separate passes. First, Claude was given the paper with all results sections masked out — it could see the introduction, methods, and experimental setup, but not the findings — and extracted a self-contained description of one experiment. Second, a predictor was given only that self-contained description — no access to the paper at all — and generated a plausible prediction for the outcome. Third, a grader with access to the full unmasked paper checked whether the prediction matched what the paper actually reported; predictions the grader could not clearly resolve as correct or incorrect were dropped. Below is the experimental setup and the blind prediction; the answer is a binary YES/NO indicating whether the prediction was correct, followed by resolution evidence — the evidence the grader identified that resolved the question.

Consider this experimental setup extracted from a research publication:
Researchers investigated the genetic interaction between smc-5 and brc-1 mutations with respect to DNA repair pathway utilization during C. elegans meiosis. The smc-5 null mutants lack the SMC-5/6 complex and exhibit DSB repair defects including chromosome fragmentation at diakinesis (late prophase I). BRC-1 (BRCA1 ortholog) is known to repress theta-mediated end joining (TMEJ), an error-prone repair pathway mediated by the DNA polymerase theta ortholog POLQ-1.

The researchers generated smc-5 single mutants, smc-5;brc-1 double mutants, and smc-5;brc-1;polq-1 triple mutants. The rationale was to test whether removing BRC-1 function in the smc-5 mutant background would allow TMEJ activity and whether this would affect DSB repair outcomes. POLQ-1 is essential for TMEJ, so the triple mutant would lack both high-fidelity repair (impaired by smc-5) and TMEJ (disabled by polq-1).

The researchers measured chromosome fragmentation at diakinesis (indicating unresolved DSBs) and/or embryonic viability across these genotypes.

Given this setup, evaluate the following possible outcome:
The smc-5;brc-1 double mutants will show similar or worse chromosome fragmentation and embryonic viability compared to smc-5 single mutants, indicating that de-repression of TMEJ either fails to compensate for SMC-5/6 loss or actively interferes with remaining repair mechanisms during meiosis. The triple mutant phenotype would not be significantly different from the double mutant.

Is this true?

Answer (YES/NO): NO